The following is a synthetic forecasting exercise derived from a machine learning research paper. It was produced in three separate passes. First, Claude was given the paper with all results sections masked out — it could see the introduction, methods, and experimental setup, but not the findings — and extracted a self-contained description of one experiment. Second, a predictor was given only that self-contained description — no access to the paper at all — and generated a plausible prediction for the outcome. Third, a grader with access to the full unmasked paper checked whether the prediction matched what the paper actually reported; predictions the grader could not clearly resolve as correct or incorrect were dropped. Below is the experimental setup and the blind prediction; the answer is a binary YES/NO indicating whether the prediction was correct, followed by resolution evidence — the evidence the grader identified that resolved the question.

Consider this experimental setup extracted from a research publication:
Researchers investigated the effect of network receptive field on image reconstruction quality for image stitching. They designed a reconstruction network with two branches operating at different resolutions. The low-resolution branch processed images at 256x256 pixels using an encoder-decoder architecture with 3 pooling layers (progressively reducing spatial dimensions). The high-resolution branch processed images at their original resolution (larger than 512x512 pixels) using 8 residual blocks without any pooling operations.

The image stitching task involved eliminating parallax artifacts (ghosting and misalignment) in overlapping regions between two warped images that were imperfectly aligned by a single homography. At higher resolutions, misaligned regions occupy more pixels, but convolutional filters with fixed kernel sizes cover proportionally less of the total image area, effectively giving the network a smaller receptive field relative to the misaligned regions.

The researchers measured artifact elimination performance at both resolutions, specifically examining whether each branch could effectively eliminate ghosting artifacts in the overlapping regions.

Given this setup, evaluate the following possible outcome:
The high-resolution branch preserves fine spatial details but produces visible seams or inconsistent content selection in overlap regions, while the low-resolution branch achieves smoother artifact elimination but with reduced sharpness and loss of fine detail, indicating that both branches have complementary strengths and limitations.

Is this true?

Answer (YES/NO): NO